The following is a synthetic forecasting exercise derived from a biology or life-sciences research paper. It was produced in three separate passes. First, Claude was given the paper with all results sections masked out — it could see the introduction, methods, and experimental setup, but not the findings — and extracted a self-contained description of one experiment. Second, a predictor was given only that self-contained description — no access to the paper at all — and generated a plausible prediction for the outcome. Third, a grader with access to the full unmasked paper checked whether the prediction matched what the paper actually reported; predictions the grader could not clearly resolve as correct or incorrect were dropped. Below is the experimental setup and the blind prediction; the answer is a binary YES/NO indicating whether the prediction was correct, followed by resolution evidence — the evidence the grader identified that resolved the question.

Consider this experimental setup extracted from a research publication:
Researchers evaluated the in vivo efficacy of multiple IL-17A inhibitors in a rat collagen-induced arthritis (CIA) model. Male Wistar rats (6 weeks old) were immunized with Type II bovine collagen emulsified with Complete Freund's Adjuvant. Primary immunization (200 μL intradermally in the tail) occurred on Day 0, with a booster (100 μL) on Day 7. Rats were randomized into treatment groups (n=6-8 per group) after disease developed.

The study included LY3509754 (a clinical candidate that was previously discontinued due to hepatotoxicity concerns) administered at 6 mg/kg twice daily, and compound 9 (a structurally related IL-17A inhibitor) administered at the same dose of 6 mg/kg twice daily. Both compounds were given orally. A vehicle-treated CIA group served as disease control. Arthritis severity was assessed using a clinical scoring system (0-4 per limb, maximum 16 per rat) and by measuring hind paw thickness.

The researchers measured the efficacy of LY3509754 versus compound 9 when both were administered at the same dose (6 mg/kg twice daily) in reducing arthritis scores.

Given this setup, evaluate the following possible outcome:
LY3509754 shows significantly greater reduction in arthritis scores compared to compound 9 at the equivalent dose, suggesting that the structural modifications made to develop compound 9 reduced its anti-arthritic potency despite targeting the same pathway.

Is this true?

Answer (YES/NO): NO